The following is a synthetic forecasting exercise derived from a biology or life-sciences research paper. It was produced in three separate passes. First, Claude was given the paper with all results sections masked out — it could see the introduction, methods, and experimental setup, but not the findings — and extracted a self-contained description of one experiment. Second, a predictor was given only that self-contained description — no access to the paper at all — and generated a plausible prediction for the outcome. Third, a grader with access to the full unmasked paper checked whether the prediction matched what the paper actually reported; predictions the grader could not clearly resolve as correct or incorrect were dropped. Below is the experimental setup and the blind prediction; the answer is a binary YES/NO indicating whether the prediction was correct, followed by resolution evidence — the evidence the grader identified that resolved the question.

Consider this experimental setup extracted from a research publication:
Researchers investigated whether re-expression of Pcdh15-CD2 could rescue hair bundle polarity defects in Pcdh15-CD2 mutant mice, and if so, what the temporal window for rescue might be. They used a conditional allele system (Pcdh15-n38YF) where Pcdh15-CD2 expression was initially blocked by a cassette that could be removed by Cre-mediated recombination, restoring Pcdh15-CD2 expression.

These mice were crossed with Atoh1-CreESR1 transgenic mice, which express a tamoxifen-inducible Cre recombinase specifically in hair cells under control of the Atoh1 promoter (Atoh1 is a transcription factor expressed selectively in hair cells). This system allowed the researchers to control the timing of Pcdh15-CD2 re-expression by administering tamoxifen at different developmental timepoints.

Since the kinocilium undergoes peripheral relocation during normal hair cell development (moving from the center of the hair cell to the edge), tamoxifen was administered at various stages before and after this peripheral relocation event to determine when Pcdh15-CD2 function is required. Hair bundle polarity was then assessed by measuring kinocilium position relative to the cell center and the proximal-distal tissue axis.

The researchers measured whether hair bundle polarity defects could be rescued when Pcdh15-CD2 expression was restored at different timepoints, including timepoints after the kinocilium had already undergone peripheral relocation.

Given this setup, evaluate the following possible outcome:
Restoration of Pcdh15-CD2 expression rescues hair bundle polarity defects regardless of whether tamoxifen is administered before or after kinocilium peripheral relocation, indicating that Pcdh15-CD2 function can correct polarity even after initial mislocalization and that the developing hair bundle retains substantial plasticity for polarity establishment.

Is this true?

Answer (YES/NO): YES